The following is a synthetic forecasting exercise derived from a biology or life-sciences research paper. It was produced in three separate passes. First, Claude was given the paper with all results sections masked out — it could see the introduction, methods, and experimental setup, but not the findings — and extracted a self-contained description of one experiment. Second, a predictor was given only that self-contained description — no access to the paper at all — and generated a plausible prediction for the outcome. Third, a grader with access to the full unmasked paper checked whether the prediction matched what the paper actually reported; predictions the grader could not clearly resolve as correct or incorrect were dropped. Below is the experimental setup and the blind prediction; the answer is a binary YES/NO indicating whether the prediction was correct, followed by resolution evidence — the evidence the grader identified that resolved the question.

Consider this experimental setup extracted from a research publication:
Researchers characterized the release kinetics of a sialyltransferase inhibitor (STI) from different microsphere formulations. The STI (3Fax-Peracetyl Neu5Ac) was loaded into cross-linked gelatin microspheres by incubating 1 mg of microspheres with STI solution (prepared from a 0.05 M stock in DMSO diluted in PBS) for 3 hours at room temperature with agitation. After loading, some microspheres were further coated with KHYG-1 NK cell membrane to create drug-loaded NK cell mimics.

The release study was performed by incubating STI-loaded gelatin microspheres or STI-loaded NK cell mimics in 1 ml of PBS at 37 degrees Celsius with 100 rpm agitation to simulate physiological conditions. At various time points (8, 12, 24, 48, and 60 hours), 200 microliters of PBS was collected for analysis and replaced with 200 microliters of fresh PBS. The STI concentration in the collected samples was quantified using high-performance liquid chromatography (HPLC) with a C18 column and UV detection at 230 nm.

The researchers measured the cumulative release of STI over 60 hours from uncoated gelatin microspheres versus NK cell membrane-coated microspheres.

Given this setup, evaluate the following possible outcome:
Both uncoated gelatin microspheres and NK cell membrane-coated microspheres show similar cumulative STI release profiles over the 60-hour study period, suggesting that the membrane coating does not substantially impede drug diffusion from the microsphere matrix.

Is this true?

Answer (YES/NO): NO